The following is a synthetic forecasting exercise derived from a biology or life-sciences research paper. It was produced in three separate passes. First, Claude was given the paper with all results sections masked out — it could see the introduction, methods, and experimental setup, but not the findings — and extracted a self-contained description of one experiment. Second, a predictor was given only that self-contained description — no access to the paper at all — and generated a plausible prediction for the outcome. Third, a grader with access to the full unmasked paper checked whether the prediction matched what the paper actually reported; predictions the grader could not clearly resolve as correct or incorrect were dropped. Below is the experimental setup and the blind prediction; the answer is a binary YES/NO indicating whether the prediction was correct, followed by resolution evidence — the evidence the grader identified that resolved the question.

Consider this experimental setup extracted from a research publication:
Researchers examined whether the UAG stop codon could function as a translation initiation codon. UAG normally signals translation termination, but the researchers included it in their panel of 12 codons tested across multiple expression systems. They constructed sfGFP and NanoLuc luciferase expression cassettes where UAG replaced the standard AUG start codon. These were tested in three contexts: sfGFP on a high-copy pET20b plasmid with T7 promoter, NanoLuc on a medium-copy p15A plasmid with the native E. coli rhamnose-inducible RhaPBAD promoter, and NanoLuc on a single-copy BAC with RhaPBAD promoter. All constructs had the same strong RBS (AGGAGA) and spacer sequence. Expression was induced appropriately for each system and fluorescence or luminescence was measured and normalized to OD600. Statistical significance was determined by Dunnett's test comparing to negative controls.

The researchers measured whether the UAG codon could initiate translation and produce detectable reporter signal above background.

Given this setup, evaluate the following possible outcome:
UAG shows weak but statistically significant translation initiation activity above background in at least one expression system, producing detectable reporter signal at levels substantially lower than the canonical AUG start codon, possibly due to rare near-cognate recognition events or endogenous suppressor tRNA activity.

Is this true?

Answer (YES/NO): YES